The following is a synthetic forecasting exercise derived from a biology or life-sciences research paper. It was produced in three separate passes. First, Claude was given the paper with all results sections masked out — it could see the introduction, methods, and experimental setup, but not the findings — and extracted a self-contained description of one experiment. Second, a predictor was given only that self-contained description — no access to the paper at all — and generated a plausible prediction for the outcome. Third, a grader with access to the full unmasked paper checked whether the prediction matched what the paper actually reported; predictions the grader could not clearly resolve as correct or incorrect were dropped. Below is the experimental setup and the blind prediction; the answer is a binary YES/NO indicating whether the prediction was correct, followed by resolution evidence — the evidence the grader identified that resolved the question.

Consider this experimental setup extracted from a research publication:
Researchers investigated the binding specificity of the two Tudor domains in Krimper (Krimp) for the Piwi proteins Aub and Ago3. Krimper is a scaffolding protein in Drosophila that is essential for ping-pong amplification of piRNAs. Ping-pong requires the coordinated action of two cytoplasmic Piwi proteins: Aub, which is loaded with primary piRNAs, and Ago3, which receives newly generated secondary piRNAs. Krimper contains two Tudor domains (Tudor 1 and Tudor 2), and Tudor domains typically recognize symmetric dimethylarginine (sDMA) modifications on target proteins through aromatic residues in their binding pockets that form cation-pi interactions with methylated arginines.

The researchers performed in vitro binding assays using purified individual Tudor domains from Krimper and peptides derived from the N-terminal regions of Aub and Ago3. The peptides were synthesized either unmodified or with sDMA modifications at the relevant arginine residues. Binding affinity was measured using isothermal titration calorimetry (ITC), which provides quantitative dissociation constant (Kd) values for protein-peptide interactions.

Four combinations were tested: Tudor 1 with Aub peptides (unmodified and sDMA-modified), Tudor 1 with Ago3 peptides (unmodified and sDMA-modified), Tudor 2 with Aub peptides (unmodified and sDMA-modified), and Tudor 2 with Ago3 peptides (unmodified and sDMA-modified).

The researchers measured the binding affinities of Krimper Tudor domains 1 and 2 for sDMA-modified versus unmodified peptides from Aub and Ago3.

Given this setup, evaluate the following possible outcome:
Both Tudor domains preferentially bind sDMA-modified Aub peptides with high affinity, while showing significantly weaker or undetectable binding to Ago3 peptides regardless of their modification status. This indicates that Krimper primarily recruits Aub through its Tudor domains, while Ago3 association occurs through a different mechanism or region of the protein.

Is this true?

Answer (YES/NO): NO